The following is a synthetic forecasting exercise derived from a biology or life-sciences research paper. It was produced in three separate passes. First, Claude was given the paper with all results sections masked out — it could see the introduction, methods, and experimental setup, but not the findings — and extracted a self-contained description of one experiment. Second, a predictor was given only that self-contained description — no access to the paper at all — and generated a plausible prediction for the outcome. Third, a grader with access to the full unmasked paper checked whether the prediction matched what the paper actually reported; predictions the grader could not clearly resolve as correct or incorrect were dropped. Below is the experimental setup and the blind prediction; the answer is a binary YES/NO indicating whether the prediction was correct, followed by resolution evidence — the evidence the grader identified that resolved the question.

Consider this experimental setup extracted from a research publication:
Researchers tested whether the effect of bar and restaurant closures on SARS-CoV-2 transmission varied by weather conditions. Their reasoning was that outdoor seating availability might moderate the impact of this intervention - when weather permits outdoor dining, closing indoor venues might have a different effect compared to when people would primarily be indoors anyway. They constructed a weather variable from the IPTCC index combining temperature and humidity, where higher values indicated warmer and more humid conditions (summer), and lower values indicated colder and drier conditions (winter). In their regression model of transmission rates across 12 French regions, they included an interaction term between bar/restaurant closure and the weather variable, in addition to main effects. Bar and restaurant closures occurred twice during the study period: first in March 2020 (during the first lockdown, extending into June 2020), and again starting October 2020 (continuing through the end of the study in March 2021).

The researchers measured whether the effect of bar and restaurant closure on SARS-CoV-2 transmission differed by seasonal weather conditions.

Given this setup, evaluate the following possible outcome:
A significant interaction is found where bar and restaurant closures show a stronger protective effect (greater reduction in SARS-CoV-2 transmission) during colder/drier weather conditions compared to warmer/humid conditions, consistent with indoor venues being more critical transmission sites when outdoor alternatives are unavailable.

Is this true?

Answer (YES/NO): YES